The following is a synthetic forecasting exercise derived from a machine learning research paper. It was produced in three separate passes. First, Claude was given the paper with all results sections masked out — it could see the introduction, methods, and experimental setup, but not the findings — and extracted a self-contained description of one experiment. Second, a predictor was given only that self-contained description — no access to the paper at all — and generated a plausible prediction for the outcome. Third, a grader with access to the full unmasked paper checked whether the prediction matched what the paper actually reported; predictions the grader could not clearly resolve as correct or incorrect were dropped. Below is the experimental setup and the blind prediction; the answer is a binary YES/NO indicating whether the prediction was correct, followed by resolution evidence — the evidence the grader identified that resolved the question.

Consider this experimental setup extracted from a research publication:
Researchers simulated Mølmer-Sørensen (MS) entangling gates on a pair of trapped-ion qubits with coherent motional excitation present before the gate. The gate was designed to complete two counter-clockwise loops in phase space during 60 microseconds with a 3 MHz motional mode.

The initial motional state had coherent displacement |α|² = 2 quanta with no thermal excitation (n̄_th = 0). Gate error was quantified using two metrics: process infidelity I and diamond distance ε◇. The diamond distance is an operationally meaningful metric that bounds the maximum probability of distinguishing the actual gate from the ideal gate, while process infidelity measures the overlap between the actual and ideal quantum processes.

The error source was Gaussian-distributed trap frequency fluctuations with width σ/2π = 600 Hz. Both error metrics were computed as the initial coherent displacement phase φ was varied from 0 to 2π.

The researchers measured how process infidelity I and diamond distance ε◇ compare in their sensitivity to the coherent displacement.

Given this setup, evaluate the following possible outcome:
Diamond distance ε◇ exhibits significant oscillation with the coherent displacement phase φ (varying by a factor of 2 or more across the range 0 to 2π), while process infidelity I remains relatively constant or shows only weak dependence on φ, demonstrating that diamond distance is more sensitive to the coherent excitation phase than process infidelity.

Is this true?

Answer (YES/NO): NO